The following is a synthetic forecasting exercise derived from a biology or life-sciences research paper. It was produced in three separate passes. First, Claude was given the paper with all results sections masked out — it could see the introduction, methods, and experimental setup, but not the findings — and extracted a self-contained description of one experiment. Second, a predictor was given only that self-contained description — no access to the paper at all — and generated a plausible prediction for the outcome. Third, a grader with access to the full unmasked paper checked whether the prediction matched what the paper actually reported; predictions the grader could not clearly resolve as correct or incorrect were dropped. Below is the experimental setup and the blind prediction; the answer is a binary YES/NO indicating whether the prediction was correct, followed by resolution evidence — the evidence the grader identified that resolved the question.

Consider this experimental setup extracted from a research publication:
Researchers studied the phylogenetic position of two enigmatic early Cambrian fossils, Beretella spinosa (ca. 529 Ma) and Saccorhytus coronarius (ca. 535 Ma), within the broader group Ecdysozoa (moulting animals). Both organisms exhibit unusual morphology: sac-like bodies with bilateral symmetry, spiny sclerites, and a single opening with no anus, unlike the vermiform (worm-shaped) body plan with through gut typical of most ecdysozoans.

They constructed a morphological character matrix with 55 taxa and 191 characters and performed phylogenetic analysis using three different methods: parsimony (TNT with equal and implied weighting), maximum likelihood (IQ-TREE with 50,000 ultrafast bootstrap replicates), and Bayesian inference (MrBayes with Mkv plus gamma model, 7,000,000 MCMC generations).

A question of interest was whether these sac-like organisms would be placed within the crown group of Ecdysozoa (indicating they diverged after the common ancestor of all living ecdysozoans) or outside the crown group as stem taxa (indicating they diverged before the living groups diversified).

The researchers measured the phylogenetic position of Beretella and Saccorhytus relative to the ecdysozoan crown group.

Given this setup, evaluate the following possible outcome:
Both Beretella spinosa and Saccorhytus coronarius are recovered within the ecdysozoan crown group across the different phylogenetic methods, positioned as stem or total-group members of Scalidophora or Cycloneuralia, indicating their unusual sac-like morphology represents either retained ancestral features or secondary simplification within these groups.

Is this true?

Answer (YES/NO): NO